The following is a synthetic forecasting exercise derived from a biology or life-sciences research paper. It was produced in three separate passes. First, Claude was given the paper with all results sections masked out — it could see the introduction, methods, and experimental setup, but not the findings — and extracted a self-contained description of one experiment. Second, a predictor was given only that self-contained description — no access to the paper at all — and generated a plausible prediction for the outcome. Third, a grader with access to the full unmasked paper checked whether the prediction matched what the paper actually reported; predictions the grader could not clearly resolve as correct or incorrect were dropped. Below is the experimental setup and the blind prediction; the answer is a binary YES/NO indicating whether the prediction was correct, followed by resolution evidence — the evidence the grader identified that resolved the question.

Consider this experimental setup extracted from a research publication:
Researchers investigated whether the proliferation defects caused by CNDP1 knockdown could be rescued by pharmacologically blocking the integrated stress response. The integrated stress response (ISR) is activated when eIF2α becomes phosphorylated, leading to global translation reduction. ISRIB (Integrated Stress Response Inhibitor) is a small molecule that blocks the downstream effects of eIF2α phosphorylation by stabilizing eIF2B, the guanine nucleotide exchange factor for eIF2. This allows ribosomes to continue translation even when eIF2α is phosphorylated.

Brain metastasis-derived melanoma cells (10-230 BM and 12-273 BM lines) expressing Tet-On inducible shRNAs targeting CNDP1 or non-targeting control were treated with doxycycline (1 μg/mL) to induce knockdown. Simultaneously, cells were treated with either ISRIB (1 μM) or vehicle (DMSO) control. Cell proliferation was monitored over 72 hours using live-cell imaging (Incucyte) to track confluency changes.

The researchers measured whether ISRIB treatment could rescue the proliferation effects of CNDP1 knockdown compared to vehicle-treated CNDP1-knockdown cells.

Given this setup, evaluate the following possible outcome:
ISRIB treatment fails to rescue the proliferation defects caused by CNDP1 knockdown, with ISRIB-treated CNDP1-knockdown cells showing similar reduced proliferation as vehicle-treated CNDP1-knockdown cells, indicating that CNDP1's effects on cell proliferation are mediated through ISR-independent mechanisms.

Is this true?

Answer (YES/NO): NO